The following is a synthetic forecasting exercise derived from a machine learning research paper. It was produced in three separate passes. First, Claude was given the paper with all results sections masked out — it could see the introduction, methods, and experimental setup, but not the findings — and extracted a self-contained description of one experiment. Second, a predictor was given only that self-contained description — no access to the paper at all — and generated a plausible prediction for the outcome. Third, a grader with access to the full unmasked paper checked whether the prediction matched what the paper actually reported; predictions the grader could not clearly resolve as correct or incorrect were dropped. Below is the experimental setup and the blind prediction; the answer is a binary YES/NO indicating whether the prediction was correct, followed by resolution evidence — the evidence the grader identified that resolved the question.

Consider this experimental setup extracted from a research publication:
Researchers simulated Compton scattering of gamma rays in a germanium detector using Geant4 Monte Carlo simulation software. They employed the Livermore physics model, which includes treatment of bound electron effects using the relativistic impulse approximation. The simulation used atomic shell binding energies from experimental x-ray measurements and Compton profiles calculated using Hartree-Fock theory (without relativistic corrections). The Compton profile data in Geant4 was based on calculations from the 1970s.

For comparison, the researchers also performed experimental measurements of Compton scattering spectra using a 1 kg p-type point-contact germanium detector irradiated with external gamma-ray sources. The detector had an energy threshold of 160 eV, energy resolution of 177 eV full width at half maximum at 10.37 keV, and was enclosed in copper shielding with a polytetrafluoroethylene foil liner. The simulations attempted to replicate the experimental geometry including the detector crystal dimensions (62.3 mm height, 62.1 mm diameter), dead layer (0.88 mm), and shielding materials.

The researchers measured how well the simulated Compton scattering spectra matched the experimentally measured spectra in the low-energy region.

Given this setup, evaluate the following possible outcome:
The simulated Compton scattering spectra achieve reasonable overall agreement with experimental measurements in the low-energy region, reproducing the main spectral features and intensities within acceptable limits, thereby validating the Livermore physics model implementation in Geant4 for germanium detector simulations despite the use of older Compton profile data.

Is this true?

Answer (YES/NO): YES